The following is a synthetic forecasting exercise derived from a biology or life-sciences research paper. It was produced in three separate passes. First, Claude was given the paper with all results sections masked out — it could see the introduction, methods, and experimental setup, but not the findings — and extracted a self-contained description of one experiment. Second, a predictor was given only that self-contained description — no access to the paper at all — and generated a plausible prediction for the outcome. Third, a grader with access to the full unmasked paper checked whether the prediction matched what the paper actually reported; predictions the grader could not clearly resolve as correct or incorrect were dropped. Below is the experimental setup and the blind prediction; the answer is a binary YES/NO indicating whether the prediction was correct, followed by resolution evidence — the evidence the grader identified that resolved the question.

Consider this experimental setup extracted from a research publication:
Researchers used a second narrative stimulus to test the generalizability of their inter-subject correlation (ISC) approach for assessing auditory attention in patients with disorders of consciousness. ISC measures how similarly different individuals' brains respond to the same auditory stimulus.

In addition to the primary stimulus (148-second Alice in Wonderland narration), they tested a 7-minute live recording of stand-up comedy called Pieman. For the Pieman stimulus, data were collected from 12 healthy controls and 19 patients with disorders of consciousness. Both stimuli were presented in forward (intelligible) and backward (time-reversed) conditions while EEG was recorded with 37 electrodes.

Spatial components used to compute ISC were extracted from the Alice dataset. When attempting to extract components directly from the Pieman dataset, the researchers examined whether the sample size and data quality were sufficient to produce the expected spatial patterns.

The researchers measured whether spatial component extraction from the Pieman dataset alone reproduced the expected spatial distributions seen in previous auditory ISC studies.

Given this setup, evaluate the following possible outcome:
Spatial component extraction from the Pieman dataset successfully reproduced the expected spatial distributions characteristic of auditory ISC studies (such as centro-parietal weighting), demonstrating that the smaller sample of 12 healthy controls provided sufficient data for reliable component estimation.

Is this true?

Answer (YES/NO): NO